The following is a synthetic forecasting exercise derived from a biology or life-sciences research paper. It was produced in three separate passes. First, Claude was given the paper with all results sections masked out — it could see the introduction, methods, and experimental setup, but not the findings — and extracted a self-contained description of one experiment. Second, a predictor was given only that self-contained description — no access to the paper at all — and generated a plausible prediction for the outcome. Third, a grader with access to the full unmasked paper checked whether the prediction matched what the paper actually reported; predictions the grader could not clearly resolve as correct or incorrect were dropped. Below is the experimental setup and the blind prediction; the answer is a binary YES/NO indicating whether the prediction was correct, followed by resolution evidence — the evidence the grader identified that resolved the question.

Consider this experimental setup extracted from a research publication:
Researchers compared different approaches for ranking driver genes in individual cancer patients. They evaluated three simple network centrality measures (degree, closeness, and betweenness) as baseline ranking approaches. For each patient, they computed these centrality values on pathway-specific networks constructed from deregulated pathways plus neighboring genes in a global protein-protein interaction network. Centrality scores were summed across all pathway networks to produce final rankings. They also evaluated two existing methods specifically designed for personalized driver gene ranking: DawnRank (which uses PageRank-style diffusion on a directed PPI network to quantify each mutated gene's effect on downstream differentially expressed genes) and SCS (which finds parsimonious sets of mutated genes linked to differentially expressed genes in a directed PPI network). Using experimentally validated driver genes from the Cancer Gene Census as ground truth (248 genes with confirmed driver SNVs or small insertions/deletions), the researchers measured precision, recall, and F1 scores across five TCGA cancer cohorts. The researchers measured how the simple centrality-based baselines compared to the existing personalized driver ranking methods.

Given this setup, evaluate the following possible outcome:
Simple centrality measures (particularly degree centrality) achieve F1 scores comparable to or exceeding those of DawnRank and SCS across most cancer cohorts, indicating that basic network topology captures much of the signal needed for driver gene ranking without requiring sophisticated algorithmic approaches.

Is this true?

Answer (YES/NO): YES